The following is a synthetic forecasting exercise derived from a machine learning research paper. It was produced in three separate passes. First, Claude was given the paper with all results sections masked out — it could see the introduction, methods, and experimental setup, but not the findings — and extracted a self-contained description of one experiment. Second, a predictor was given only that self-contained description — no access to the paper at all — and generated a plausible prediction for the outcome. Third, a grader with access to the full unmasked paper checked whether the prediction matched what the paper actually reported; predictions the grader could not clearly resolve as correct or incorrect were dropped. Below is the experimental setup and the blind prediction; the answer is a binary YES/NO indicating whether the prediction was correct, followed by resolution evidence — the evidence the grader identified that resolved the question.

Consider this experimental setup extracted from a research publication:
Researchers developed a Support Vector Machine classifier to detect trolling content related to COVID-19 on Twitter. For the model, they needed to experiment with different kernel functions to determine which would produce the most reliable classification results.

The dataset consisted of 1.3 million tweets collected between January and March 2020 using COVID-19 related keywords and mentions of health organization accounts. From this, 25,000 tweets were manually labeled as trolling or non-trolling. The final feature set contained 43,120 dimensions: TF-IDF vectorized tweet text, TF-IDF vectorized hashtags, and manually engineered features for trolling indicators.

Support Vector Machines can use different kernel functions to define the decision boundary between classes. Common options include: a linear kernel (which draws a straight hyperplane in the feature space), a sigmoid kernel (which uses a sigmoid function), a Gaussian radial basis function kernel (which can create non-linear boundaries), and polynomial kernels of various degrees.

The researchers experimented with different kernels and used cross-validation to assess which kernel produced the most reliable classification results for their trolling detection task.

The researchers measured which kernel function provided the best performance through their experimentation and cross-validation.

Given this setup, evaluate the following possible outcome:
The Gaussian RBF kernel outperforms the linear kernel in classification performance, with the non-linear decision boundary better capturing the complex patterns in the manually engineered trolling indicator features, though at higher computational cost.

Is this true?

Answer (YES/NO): NO